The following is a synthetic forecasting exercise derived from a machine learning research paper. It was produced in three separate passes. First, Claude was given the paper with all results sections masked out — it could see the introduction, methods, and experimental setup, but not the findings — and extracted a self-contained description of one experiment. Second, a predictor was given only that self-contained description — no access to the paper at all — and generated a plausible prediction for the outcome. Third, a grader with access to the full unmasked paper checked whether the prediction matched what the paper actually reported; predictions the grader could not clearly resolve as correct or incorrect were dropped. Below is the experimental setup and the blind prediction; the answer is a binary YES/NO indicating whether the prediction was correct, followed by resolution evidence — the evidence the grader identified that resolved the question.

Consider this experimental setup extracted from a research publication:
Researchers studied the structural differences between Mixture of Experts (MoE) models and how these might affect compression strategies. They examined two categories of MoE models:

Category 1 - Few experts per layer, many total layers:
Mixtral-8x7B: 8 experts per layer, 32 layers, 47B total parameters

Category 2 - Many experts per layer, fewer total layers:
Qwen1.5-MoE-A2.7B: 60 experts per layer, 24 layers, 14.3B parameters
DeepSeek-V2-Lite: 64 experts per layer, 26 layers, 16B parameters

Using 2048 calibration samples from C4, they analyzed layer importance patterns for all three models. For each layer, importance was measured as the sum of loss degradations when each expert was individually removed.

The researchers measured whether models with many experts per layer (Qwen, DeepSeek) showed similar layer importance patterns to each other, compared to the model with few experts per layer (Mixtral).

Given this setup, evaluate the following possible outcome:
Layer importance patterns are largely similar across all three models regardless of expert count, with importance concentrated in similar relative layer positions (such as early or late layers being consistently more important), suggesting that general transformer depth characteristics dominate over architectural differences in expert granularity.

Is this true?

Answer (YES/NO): NO